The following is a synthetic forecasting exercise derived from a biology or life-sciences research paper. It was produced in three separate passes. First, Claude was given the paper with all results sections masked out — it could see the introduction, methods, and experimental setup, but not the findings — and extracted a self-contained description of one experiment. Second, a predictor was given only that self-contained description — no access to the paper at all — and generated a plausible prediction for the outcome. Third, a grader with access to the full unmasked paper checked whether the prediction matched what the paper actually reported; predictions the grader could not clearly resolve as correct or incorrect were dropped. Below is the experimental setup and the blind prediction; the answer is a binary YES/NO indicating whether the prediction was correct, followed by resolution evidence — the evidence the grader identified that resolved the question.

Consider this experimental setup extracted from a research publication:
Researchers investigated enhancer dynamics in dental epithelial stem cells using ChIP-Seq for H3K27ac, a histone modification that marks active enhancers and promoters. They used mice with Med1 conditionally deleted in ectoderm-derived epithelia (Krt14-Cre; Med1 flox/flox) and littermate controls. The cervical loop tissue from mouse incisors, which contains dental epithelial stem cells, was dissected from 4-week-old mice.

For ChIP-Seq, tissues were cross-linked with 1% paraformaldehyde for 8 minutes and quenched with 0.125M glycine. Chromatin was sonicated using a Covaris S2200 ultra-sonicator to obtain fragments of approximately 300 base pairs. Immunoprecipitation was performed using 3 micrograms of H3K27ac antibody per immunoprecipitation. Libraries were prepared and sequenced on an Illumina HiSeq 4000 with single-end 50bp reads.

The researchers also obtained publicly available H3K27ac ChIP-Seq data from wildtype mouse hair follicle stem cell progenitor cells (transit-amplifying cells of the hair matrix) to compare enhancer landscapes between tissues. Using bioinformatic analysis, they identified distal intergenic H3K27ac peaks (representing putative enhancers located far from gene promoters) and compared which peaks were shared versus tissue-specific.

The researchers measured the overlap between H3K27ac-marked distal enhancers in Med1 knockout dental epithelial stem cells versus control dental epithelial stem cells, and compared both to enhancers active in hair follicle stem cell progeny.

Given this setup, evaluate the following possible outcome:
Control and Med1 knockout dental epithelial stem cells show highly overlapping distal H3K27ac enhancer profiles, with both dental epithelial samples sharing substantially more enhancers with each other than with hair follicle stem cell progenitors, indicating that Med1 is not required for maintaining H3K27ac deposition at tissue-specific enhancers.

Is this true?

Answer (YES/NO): NO